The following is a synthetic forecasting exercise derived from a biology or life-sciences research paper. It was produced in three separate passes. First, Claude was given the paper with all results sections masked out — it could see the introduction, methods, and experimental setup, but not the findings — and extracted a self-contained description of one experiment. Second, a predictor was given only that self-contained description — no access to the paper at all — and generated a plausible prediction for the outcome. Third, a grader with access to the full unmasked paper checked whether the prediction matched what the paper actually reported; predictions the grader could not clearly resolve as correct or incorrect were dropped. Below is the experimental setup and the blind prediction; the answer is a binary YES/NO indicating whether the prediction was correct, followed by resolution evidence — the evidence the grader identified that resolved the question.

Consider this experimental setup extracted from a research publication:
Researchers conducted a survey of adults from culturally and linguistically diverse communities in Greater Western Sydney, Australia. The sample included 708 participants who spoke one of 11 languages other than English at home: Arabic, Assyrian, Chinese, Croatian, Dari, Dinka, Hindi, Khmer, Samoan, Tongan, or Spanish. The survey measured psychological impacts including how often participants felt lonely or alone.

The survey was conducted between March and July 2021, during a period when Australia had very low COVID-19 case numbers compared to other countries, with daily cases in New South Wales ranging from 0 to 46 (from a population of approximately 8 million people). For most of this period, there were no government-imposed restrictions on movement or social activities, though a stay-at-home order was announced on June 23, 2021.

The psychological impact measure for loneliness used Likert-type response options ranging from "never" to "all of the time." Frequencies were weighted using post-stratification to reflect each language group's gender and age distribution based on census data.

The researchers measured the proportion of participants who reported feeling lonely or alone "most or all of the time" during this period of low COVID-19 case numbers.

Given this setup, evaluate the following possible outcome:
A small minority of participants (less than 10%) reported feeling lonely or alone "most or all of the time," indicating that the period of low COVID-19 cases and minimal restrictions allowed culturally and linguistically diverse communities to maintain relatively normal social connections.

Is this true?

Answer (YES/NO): NO